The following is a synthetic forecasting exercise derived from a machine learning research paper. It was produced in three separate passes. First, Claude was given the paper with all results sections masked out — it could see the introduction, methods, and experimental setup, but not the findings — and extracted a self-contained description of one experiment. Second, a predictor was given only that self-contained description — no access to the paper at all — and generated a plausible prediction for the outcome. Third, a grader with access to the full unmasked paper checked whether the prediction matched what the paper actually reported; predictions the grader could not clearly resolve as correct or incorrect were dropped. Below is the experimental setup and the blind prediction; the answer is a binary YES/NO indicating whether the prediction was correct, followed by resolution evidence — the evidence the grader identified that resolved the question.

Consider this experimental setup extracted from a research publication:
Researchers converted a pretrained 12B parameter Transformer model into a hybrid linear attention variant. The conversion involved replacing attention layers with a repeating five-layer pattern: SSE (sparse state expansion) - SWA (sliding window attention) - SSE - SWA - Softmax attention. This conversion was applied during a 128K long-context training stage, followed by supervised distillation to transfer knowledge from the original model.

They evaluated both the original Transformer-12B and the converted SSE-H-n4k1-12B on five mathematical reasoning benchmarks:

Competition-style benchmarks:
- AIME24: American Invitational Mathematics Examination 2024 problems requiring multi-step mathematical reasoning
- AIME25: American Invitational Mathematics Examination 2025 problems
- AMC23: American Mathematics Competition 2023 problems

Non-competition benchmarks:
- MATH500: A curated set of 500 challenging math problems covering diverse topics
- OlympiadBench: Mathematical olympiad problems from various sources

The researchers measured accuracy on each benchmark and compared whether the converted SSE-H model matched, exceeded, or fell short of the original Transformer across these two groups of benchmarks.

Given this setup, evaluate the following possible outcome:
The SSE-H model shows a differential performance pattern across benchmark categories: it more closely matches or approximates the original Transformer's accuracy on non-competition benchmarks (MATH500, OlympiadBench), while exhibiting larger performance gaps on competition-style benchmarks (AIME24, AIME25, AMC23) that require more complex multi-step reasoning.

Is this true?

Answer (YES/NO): NO